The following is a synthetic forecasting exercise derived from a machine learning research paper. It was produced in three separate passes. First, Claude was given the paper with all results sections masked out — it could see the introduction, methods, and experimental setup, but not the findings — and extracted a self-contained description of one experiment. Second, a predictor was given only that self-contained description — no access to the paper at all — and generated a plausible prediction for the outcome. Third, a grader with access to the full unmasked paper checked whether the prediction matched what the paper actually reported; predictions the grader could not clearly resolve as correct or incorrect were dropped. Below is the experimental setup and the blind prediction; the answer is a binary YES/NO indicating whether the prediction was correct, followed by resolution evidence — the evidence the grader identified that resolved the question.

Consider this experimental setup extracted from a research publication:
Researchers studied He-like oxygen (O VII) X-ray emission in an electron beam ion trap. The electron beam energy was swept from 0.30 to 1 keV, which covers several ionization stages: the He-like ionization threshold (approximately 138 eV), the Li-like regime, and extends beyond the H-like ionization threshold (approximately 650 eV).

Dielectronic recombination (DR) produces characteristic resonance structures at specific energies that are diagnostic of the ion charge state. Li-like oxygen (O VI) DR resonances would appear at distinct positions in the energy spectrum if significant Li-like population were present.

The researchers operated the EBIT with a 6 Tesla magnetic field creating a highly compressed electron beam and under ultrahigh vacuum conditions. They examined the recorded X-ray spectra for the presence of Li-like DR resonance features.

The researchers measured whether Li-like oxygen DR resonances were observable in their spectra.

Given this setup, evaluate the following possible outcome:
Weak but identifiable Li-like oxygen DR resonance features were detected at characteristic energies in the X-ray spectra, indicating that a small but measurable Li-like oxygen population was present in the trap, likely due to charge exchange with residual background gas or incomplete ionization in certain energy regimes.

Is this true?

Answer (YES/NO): NO